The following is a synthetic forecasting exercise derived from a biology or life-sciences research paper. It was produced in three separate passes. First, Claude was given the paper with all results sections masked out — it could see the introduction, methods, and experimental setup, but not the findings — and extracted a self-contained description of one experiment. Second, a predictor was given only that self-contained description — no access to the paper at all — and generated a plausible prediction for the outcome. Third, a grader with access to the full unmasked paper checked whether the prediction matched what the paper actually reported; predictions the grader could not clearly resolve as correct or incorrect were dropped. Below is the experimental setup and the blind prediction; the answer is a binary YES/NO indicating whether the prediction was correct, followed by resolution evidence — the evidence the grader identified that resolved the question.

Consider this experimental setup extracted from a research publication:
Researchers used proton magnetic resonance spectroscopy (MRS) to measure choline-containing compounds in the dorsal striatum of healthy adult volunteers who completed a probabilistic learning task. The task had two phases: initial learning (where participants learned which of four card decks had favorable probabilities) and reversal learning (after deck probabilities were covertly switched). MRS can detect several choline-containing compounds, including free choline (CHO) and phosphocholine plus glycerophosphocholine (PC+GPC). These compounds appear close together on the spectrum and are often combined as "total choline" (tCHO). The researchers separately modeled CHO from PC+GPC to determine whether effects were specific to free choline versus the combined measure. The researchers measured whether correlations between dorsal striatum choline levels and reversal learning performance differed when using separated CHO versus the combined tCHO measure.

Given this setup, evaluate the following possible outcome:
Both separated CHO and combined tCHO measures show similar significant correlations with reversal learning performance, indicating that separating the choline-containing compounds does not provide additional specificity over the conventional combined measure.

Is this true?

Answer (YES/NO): NO